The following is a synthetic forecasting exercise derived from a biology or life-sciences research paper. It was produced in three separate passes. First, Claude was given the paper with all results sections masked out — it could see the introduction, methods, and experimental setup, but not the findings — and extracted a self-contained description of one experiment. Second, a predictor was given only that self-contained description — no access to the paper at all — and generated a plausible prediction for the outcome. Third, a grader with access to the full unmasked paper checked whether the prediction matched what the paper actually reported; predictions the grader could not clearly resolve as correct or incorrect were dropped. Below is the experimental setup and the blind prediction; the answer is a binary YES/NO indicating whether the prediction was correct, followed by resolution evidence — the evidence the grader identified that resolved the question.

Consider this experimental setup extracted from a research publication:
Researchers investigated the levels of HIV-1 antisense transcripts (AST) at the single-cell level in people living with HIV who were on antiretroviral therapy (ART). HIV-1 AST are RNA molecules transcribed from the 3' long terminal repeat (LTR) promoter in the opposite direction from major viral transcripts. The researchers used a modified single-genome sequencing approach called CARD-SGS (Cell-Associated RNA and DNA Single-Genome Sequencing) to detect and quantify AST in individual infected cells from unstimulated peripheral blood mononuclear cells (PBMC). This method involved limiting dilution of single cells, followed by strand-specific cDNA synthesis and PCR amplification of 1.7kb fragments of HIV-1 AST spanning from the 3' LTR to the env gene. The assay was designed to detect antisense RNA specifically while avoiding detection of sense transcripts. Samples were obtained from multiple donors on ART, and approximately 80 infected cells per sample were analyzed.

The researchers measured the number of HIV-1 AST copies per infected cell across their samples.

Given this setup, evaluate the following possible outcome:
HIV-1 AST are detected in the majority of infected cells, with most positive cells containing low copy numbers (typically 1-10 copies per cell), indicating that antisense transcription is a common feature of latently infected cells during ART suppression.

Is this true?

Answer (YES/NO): NO